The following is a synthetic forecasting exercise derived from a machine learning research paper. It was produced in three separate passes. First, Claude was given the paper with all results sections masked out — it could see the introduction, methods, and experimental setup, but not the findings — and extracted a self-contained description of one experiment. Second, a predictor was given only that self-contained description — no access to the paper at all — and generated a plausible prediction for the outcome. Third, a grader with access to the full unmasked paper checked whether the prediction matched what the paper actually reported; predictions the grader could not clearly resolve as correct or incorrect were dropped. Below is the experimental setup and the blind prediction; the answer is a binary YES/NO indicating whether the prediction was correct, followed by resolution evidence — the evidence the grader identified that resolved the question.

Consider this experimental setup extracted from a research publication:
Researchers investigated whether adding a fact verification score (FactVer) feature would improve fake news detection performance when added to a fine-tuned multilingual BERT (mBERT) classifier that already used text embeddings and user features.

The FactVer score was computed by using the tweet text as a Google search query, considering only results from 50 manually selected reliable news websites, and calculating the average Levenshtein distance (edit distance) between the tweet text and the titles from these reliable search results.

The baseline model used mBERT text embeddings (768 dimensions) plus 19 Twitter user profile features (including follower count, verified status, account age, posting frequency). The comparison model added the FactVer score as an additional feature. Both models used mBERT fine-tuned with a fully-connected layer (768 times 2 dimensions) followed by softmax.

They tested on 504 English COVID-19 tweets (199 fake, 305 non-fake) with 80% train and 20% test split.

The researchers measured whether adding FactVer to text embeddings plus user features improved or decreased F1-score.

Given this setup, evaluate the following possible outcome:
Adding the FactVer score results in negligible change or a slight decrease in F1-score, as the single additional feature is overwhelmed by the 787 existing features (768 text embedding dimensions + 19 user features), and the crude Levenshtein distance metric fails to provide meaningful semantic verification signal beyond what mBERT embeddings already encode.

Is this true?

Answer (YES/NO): NO